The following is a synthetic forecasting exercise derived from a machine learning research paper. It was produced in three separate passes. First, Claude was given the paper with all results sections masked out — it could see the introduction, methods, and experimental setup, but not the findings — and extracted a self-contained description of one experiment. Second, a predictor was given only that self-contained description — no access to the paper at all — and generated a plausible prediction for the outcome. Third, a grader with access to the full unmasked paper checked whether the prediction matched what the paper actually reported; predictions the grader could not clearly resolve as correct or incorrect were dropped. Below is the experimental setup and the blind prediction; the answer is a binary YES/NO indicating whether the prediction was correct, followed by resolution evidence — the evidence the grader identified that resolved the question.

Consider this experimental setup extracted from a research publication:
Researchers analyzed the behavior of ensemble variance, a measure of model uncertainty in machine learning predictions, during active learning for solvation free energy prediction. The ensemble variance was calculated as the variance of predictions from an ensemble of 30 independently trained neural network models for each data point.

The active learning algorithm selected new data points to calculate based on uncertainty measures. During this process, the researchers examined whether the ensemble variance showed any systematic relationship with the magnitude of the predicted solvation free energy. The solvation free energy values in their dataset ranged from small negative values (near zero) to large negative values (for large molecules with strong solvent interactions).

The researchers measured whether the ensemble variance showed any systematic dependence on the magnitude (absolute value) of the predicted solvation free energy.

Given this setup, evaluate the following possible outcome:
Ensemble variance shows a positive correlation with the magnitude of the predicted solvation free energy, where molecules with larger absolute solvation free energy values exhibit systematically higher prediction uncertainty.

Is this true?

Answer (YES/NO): YES